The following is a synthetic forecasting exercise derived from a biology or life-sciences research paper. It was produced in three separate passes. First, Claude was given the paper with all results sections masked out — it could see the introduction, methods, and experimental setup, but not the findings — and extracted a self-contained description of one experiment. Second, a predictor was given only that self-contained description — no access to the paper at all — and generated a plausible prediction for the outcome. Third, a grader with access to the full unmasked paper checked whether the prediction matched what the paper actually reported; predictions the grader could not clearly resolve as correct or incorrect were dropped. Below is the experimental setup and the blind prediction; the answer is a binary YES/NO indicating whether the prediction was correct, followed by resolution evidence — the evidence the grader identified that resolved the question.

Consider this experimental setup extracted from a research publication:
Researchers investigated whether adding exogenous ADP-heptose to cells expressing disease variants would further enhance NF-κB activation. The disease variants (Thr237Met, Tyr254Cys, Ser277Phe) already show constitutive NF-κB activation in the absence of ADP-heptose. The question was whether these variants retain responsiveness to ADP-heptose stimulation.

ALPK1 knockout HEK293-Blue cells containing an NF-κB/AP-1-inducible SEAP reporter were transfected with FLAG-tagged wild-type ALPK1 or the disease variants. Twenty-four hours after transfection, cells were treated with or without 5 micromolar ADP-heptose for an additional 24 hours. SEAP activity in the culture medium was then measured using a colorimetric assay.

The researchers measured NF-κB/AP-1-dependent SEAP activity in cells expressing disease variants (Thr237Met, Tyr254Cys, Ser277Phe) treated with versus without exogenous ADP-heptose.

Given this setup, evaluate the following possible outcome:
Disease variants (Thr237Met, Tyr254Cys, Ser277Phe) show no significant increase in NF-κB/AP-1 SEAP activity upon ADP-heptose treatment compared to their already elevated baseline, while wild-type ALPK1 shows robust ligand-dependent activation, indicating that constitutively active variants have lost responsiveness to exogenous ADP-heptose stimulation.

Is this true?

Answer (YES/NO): NO